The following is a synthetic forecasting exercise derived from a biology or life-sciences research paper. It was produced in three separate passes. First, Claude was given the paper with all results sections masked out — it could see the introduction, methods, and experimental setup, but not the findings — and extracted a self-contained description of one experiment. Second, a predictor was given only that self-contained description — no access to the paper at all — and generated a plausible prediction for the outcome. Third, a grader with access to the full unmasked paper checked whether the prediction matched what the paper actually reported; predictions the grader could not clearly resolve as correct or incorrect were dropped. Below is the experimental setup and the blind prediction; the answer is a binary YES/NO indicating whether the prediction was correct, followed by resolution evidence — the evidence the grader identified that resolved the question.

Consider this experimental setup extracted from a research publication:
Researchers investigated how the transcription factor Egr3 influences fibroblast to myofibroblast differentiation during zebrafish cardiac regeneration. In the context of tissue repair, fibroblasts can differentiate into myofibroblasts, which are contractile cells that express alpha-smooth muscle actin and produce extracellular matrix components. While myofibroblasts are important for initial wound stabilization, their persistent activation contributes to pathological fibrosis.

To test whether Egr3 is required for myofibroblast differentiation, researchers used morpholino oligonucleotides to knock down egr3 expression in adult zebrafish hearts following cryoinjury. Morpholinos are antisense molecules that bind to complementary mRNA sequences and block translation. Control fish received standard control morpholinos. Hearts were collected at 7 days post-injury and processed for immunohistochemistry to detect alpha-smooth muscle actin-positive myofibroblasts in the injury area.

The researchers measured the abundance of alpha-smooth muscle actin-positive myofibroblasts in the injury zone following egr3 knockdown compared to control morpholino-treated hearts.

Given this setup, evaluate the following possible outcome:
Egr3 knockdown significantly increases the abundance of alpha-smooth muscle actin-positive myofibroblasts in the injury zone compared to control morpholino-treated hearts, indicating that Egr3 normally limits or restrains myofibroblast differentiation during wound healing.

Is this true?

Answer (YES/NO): NO